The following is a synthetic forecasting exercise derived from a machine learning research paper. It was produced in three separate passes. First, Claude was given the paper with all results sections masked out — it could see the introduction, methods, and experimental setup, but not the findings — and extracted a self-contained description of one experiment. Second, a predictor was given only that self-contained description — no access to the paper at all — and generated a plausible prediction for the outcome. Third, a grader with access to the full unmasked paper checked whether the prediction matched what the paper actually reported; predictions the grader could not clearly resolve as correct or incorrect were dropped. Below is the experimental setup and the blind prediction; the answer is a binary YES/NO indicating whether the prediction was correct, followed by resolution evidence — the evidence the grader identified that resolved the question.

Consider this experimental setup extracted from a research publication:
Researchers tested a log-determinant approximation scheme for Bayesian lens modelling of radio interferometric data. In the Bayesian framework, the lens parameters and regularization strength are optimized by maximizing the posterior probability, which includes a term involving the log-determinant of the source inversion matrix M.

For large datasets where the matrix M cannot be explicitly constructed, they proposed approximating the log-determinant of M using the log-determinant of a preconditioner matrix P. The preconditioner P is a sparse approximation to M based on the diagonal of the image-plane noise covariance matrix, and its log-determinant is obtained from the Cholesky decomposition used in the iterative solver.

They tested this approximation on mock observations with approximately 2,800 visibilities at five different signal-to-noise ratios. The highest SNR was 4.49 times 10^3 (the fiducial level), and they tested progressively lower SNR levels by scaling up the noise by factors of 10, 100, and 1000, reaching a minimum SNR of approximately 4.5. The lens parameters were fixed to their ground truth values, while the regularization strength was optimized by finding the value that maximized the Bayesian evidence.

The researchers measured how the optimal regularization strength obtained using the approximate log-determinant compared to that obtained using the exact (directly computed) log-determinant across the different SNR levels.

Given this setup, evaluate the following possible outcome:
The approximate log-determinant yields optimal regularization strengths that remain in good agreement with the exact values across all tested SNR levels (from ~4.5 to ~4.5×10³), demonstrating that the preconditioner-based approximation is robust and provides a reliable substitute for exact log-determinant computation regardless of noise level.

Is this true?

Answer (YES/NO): NO